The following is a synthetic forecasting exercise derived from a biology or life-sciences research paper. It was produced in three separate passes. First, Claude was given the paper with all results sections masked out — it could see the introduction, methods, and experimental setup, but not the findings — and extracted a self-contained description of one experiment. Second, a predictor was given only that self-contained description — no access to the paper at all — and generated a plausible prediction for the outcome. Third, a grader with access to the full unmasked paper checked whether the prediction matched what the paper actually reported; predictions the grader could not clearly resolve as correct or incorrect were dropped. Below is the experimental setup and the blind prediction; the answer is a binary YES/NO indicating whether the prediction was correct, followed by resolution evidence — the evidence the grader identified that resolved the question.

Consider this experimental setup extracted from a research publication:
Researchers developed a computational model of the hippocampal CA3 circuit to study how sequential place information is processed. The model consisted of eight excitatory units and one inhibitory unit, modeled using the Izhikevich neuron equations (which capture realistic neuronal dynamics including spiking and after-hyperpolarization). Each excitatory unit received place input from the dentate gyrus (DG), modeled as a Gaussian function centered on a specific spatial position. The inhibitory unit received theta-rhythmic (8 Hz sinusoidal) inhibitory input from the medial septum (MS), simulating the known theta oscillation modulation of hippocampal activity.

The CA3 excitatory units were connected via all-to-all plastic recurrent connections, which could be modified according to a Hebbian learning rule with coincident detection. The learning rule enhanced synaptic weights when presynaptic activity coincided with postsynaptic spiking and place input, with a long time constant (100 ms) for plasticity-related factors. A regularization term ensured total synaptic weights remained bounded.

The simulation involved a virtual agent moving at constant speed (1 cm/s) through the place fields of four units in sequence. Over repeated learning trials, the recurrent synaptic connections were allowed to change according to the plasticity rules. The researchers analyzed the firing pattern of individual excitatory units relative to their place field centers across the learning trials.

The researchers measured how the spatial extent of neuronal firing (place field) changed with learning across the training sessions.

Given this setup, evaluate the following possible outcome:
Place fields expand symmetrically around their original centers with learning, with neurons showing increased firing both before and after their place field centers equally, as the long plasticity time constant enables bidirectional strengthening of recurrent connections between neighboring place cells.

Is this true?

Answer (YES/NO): NO